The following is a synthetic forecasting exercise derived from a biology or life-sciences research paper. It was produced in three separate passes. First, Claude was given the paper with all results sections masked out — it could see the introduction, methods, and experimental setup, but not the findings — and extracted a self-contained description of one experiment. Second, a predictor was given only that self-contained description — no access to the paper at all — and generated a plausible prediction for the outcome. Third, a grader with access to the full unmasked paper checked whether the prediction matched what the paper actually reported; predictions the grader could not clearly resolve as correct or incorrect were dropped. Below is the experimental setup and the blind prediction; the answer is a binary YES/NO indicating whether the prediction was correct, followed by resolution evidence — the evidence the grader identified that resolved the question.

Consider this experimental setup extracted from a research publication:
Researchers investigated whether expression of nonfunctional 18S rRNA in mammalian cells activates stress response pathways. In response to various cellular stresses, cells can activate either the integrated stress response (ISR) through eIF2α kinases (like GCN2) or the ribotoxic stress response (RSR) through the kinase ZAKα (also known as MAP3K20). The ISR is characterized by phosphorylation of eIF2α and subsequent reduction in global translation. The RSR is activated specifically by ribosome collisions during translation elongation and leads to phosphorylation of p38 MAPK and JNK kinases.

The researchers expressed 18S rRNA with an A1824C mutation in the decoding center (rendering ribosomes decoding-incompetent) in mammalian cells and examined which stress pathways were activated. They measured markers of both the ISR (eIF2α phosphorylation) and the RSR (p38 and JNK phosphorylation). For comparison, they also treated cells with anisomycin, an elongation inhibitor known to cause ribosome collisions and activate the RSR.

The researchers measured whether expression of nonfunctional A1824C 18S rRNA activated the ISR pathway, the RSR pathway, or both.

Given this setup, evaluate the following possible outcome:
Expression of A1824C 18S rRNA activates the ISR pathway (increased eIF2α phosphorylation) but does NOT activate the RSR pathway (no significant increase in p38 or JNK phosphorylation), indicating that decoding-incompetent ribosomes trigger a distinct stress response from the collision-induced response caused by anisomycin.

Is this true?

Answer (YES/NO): YES